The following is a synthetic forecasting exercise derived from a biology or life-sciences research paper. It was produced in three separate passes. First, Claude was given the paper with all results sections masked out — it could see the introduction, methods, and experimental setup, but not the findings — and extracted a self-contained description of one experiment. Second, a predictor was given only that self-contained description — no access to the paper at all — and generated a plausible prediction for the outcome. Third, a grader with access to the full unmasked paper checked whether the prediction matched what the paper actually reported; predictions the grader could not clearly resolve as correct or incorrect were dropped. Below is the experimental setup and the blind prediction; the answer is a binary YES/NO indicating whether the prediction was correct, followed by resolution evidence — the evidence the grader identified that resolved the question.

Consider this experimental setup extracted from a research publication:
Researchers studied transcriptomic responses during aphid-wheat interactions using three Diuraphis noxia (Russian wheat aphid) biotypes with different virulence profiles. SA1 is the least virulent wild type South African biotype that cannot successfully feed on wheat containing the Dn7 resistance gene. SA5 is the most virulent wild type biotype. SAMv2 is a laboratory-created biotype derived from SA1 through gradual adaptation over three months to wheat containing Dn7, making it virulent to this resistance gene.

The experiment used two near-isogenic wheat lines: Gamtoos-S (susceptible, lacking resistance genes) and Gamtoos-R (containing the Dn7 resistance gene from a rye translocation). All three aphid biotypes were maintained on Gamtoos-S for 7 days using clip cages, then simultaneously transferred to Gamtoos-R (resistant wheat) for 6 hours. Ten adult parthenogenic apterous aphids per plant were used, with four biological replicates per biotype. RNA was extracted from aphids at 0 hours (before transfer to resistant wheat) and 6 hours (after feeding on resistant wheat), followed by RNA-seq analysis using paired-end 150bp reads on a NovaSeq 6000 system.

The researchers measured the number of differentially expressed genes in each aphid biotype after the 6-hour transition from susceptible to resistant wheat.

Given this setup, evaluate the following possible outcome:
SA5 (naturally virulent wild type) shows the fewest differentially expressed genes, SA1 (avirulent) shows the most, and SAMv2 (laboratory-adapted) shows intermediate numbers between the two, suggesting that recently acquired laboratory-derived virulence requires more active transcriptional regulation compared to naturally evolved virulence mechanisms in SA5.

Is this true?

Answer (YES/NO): NO